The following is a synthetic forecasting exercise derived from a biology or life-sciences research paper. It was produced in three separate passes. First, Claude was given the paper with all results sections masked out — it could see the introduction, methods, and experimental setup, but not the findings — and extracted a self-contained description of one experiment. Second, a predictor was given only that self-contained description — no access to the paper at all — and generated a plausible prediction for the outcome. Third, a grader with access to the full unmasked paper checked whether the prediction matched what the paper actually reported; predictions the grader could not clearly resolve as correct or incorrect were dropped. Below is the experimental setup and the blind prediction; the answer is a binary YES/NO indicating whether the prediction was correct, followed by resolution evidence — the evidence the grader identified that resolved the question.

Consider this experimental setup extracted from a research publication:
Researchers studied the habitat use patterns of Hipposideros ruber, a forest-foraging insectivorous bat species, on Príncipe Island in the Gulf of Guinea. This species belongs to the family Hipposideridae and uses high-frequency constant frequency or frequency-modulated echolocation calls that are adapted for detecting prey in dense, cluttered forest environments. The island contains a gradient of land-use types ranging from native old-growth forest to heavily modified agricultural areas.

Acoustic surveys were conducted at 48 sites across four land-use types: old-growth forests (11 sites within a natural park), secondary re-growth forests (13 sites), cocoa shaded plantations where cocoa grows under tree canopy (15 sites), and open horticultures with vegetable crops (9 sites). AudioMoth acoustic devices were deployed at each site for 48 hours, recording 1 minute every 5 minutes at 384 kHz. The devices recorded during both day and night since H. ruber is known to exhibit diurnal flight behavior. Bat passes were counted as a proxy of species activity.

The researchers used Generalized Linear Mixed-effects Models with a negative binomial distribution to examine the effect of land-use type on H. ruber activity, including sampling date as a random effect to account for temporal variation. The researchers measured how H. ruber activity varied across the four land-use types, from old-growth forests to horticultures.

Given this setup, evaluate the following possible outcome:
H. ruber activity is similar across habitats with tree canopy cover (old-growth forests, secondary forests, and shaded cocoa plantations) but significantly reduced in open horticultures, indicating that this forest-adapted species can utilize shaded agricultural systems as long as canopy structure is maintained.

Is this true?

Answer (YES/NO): NO